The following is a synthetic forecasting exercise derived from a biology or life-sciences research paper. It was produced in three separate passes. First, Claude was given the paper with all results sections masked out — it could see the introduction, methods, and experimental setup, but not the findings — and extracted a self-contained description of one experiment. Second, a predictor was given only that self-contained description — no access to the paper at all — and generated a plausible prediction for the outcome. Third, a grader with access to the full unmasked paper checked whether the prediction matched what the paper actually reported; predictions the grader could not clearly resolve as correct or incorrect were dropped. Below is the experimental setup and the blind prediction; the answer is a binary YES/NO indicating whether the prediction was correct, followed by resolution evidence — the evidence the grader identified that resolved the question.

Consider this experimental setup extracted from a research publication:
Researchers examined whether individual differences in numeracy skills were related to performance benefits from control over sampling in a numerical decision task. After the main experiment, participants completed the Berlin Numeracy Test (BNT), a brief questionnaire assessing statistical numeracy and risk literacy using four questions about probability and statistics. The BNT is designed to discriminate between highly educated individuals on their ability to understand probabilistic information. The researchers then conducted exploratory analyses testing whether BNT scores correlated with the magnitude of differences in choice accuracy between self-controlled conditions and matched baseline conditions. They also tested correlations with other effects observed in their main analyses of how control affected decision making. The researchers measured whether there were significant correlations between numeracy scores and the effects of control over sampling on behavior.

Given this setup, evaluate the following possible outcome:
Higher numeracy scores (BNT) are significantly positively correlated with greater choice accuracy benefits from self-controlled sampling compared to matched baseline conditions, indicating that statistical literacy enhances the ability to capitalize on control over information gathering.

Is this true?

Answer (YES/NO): NO